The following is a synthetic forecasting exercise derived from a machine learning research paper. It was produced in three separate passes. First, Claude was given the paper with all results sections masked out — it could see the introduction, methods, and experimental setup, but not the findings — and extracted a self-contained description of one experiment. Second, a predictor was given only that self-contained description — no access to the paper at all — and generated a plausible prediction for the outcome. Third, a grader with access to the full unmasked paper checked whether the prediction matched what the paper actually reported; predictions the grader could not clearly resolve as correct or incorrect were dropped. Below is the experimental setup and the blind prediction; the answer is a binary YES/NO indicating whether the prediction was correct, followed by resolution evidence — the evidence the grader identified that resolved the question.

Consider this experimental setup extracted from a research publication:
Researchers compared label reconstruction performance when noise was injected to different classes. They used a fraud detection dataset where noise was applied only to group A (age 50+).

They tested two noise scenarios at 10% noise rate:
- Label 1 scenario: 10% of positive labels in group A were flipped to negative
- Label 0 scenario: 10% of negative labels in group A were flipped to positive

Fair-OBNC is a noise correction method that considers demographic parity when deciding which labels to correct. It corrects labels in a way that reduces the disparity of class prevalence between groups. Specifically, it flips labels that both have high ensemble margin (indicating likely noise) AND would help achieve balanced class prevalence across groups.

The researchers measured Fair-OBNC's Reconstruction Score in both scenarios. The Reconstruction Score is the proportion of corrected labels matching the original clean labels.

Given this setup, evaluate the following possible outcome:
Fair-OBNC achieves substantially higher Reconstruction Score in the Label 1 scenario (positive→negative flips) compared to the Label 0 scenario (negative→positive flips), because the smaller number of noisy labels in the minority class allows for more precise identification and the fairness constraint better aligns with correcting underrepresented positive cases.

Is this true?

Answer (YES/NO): NO